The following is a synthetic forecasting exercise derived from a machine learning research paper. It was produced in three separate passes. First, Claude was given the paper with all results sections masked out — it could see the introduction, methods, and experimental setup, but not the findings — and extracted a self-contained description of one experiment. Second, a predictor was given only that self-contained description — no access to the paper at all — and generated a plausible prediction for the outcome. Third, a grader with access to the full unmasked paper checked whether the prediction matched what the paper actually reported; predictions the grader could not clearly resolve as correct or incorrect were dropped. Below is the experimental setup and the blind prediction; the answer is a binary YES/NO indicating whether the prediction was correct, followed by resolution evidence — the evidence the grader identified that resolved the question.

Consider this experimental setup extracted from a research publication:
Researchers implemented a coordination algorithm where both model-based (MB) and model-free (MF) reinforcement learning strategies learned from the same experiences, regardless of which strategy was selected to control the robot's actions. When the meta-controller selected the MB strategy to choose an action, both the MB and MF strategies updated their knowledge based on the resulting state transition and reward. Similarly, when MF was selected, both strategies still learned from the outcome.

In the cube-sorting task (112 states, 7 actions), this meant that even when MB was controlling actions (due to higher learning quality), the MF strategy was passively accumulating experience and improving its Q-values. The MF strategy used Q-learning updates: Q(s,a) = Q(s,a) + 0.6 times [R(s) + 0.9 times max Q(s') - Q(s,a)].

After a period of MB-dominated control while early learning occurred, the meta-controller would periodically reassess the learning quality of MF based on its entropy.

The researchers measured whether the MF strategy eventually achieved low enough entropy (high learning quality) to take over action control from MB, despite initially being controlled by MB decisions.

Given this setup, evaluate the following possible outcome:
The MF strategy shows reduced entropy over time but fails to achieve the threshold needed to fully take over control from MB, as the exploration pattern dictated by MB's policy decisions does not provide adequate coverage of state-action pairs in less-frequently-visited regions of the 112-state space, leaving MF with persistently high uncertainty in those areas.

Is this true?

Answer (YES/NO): NO